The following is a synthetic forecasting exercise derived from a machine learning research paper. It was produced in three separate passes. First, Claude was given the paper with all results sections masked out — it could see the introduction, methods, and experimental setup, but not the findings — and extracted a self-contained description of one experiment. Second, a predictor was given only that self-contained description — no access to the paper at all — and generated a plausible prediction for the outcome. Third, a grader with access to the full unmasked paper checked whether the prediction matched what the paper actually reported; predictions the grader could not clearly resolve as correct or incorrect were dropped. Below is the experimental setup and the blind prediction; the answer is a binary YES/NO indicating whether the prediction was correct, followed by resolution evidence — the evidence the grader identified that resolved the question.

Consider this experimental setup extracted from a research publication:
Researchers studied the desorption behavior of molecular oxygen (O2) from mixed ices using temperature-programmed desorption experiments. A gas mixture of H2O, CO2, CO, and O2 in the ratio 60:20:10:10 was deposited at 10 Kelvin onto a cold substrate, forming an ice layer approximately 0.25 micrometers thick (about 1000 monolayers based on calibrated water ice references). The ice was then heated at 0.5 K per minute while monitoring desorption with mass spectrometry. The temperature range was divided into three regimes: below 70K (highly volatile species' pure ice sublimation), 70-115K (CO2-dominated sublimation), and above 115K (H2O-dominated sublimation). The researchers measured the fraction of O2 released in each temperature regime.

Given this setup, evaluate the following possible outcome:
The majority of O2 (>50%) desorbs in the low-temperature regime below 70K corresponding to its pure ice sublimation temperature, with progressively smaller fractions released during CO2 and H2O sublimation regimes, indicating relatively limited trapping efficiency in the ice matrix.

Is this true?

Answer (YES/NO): NO